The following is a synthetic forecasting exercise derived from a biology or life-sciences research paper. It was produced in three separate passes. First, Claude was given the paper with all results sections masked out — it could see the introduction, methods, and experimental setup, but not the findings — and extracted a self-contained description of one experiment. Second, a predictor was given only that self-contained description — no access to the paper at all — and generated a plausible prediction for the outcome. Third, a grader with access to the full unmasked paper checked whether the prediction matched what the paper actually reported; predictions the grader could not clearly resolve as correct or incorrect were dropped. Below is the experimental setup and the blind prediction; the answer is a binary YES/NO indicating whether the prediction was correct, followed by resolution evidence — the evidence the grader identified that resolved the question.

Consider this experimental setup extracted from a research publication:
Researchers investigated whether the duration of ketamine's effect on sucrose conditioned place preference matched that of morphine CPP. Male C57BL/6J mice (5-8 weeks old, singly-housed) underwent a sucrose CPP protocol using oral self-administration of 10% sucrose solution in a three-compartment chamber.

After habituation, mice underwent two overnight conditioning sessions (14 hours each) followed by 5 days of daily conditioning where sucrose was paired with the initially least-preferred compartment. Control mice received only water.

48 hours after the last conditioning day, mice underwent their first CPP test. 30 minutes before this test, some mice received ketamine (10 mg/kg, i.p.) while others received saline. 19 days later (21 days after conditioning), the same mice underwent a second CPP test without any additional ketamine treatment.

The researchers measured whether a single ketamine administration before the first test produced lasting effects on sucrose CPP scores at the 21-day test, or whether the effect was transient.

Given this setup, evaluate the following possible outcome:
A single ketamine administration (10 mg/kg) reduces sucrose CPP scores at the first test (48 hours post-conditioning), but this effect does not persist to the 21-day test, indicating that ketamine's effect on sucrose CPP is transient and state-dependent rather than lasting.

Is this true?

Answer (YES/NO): NO